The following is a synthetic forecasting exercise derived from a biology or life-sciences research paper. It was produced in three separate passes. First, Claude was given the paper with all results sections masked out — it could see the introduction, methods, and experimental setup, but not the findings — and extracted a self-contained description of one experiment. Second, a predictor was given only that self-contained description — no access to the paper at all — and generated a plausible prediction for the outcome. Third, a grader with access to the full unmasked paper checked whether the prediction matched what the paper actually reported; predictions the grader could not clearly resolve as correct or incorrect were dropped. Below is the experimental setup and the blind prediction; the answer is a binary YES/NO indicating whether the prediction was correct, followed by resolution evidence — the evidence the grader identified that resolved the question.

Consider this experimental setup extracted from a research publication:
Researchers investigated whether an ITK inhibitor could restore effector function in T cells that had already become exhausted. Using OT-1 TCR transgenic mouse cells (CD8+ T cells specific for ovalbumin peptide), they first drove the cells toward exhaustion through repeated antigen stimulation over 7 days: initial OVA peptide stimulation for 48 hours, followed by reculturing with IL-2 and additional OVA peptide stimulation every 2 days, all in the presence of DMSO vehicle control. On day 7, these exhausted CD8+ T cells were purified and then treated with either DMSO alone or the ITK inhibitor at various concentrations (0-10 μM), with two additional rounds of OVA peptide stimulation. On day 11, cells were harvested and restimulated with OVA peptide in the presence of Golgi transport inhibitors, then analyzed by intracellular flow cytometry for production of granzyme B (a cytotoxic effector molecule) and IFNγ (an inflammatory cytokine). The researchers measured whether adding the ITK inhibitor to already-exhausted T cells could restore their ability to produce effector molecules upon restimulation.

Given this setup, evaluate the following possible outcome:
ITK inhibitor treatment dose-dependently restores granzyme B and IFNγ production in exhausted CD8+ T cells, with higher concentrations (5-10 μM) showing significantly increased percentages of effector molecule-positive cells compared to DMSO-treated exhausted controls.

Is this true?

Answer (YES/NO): NO